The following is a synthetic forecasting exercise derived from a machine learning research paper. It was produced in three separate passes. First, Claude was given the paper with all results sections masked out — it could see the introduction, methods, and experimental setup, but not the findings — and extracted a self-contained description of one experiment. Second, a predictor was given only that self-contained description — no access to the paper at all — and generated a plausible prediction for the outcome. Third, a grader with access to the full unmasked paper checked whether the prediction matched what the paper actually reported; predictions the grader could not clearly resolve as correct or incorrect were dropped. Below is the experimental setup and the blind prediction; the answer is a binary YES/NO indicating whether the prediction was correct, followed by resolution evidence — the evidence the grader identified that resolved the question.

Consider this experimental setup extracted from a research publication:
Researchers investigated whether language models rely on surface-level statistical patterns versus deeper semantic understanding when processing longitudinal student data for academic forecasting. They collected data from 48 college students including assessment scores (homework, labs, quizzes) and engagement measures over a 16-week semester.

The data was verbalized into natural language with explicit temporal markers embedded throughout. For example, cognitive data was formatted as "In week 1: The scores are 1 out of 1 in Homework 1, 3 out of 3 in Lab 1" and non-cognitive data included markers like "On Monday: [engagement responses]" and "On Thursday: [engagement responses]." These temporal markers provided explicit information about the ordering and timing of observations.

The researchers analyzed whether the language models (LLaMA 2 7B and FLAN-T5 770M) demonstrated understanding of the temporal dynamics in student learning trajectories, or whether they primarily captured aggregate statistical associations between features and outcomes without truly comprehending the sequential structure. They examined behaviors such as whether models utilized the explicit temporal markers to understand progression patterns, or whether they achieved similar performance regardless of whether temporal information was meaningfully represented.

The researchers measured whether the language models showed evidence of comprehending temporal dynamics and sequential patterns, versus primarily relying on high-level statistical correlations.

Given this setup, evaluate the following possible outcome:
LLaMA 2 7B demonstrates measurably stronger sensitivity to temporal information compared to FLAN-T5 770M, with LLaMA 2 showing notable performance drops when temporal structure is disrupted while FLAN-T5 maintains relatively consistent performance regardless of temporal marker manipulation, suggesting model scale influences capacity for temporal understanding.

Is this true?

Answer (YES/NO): NO